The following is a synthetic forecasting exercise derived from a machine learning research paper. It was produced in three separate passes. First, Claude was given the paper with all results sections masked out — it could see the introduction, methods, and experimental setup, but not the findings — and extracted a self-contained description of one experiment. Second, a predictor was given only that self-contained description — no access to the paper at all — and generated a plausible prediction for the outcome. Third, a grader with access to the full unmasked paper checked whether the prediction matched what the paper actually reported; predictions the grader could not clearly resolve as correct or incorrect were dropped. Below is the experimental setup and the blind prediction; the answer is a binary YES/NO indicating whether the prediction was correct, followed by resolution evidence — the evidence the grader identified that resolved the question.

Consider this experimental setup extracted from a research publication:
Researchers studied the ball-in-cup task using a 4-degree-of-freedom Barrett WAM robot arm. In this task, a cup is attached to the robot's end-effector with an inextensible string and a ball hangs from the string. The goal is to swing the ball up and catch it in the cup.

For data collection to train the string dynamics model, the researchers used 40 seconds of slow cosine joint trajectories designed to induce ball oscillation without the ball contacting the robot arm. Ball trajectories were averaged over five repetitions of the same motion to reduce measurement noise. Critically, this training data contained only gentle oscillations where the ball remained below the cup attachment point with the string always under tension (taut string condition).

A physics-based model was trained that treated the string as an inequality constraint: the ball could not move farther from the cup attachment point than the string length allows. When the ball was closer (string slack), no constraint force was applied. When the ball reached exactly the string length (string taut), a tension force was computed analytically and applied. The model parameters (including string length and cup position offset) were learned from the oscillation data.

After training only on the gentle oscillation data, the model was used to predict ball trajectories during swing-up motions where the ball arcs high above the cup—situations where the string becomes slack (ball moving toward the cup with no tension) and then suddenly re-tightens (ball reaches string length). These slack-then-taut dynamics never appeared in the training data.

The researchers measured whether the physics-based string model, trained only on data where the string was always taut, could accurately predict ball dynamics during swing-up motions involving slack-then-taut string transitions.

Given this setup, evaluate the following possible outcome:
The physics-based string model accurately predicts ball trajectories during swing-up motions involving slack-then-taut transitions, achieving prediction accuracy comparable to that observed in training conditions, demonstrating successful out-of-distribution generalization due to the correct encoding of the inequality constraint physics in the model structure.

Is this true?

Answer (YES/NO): NO